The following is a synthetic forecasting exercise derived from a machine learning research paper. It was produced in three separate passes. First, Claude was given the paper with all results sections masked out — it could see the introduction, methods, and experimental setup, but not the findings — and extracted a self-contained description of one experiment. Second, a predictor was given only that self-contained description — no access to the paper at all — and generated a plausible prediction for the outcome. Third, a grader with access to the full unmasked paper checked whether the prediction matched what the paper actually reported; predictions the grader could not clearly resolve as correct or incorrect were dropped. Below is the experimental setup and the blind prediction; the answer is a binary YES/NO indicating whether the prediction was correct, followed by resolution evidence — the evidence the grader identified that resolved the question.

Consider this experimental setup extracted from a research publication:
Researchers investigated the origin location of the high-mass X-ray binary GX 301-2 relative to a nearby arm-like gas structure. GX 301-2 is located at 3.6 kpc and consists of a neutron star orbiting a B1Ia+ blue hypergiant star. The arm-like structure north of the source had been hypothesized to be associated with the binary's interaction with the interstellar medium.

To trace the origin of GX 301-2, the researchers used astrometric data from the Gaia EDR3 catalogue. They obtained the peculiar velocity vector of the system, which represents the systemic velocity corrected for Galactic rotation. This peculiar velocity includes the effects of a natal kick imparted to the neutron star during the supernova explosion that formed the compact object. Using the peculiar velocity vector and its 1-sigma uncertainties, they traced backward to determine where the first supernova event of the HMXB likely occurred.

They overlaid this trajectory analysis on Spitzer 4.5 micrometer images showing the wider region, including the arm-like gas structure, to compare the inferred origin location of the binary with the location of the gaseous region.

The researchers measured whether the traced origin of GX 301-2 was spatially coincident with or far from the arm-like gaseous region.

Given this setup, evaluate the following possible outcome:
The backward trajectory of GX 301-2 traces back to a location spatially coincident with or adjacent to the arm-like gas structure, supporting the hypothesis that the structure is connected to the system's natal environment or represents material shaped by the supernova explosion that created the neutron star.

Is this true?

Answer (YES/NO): NO